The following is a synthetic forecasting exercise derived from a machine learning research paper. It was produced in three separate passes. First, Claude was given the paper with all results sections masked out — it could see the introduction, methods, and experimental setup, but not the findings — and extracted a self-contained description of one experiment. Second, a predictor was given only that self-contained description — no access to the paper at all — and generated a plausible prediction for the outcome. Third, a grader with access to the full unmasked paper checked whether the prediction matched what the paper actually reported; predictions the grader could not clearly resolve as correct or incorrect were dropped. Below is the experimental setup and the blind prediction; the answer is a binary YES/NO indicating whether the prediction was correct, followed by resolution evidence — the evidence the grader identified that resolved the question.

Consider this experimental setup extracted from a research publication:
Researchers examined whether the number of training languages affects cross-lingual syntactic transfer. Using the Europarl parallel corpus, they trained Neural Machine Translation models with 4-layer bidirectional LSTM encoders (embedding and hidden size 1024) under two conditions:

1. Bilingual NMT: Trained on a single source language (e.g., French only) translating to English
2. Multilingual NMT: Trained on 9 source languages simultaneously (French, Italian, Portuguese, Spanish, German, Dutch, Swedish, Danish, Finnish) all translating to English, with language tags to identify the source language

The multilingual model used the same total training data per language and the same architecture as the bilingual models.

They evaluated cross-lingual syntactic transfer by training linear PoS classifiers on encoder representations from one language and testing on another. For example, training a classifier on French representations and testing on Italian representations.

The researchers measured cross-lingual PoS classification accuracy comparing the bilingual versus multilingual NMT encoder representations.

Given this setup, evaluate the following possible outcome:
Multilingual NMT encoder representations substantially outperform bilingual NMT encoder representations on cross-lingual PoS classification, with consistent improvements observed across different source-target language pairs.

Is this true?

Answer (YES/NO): NO